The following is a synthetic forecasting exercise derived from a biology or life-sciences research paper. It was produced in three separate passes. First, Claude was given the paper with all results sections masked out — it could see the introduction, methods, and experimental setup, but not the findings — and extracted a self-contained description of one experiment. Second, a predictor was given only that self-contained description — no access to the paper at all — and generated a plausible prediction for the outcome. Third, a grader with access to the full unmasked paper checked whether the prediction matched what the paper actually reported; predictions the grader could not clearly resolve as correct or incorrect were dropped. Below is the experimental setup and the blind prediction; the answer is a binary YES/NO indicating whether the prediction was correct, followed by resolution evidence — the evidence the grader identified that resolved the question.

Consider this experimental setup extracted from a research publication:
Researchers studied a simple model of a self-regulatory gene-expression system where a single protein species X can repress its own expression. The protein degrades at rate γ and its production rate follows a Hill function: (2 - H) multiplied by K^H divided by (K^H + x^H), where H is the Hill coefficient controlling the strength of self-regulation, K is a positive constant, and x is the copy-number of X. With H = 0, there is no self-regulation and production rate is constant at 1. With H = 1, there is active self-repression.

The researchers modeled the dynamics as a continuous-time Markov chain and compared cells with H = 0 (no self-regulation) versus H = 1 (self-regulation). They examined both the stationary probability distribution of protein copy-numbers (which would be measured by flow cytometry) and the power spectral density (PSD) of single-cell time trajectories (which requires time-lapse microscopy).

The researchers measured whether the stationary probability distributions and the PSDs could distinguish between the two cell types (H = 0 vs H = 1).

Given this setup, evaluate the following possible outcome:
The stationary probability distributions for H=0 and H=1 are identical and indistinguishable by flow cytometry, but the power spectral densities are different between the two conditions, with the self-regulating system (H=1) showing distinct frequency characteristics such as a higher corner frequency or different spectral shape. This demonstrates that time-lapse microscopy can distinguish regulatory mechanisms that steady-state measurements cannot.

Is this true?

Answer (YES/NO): YES